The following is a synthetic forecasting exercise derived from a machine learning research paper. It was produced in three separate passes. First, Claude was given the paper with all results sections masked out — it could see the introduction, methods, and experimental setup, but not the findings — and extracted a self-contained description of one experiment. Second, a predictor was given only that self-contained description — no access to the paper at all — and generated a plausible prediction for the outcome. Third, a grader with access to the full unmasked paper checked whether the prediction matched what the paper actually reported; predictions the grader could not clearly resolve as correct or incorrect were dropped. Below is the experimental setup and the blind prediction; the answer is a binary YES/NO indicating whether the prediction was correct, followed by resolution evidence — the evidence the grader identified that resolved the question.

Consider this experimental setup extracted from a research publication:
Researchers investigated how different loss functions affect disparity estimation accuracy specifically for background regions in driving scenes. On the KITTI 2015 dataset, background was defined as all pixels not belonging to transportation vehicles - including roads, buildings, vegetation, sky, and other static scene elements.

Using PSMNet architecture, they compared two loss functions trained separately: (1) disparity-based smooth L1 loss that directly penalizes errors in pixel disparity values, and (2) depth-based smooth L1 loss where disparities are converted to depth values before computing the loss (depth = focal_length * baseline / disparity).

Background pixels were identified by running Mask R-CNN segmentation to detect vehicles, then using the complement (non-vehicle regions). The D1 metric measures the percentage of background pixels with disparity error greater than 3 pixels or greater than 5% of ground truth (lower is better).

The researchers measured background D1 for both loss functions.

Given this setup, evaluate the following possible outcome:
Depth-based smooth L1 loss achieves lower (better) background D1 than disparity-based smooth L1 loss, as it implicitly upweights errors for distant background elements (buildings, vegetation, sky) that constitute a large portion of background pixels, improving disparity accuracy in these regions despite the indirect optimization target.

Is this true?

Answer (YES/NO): NO